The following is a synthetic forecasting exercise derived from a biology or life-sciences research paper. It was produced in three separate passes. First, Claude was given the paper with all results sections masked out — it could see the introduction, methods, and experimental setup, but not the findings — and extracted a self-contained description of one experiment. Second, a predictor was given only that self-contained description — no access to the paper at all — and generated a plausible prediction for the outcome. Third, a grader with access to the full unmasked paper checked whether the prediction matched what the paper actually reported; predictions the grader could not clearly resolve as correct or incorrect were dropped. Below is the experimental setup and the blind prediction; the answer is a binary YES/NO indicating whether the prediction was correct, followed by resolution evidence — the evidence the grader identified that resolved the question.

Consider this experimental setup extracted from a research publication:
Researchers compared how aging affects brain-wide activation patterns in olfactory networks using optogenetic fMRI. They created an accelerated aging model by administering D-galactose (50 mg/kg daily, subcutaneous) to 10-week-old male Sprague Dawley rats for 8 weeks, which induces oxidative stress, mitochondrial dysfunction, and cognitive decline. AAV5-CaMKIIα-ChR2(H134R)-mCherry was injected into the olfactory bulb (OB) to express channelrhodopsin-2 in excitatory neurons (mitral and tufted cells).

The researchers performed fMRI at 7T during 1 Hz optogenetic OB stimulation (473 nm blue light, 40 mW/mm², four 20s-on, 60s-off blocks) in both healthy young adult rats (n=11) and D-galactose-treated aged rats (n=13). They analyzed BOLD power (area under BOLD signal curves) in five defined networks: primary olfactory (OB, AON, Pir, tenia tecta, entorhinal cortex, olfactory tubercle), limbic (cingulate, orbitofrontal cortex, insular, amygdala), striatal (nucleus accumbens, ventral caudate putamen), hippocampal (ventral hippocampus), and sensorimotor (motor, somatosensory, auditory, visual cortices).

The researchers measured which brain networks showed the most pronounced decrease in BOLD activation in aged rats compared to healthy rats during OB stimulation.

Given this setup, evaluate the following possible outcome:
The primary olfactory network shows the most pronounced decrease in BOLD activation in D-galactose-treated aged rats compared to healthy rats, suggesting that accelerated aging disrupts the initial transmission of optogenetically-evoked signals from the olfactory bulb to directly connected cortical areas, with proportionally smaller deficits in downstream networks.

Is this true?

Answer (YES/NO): NO